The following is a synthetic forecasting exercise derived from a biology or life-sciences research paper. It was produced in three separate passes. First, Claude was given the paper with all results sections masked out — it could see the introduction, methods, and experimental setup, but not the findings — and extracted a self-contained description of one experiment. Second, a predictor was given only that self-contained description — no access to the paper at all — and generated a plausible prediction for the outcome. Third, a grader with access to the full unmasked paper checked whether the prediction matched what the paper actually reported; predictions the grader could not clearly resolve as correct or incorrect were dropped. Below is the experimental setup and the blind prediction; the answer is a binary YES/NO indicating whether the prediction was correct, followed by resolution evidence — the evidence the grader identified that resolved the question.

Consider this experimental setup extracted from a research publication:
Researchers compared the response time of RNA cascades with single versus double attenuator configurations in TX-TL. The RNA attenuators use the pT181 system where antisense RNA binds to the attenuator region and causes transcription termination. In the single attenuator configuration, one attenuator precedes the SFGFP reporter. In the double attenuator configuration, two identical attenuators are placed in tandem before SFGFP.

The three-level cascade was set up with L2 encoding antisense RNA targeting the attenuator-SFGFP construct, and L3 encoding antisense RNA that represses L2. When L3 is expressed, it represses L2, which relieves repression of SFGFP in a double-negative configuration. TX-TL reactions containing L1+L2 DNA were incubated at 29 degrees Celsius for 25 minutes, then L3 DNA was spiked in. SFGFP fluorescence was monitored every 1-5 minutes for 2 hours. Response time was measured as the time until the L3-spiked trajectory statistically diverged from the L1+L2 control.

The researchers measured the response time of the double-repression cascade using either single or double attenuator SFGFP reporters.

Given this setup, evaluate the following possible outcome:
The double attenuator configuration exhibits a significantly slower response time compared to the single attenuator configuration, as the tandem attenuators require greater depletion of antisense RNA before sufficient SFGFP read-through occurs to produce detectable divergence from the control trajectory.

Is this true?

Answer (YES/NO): YES